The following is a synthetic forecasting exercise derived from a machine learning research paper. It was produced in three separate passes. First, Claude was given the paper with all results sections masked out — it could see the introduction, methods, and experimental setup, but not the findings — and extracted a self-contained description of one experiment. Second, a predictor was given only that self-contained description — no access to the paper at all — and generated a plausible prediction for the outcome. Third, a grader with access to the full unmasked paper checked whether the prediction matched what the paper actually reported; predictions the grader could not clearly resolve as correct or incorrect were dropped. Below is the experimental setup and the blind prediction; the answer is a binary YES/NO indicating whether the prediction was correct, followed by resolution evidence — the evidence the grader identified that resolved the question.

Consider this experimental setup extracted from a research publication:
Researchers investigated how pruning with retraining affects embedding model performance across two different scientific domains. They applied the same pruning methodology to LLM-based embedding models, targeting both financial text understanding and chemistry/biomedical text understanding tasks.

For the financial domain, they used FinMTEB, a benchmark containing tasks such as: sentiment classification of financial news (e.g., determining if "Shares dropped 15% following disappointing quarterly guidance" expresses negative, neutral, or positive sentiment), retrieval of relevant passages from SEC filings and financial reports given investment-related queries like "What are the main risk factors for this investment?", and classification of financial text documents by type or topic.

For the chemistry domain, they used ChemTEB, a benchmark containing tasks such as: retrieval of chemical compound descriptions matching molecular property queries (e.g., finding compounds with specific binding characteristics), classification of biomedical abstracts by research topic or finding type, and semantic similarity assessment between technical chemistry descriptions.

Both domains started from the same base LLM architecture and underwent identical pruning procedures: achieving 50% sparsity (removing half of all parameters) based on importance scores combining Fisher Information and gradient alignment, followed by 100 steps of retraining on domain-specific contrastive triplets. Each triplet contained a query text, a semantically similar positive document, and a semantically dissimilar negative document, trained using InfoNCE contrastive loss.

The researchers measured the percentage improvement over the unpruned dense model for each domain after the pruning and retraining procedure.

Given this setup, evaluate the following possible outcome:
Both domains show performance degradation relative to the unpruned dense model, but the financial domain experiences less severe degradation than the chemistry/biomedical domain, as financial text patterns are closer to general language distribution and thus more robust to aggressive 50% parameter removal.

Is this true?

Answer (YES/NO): NO